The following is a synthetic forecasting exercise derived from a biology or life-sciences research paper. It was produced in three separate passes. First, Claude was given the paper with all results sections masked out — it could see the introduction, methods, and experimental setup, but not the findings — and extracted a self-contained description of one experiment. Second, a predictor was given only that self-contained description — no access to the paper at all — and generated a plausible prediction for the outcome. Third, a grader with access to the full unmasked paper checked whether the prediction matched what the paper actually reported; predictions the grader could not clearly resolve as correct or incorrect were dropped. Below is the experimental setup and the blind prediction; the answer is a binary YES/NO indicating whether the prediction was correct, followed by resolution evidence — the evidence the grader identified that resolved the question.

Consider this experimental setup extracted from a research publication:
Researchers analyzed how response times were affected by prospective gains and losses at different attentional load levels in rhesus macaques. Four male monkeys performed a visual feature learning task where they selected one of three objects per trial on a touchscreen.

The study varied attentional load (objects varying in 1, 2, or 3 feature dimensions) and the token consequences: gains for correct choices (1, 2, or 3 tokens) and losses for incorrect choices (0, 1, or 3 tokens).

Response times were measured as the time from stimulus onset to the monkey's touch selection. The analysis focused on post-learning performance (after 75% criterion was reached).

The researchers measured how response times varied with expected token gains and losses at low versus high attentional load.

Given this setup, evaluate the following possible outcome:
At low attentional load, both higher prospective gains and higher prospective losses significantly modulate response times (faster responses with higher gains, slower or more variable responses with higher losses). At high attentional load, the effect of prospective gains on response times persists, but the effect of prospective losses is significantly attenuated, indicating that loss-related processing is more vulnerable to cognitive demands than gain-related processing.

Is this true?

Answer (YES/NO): NO